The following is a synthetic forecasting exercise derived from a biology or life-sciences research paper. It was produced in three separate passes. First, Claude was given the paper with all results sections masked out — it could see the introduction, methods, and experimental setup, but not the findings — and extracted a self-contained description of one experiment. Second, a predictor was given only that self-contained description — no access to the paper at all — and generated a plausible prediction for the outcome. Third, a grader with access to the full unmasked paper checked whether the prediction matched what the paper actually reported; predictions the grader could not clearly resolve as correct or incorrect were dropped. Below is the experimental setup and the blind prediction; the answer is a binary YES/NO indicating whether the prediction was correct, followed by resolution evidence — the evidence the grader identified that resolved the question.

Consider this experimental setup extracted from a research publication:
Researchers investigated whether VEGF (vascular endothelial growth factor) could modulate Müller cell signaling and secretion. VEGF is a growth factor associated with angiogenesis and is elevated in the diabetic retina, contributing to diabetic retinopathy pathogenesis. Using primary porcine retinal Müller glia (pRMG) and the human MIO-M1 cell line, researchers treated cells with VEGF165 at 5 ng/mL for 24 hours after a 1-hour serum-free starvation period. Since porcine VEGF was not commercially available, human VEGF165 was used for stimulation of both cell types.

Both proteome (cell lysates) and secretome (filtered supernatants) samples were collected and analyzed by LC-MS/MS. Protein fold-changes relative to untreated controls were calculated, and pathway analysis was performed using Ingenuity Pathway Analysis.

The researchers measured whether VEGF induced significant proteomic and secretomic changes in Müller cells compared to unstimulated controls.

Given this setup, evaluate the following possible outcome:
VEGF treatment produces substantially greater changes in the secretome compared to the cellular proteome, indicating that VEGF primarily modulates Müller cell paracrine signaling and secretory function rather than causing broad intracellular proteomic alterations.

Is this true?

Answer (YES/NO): NO